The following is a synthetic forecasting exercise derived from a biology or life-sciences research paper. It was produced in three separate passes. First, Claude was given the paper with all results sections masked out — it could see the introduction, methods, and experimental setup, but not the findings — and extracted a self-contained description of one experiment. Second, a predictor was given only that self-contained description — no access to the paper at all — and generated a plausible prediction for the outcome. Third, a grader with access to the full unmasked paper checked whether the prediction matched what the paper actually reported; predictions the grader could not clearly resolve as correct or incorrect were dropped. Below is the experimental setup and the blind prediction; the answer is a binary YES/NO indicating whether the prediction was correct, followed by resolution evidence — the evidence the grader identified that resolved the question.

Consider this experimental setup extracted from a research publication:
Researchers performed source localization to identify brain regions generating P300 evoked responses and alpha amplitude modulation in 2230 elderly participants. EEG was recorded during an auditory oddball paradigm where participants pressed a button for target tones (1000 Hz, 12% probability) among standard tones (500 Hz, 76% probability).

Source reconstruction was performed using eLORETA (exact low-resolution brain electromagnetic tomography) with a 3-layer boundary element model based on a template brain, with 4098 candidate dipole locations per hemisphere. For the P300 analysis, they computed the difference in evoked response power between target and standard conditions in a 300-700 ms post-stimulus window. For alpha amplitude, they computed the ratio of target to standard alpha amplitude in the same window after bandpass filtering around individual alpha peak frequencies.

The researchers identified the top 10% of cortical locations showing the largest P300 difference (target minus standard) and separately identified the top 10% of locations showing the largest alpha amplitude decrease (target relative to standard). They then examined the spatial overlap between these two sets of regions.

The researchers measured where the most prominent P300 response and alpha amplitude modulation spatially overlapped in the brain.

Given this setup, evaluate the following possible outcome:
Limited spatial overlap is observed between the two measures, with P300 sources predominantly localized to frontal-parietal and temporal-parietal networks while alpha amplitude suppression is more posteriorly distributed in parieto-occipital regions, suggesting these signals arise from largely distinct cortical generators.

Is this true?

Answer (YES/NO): NO